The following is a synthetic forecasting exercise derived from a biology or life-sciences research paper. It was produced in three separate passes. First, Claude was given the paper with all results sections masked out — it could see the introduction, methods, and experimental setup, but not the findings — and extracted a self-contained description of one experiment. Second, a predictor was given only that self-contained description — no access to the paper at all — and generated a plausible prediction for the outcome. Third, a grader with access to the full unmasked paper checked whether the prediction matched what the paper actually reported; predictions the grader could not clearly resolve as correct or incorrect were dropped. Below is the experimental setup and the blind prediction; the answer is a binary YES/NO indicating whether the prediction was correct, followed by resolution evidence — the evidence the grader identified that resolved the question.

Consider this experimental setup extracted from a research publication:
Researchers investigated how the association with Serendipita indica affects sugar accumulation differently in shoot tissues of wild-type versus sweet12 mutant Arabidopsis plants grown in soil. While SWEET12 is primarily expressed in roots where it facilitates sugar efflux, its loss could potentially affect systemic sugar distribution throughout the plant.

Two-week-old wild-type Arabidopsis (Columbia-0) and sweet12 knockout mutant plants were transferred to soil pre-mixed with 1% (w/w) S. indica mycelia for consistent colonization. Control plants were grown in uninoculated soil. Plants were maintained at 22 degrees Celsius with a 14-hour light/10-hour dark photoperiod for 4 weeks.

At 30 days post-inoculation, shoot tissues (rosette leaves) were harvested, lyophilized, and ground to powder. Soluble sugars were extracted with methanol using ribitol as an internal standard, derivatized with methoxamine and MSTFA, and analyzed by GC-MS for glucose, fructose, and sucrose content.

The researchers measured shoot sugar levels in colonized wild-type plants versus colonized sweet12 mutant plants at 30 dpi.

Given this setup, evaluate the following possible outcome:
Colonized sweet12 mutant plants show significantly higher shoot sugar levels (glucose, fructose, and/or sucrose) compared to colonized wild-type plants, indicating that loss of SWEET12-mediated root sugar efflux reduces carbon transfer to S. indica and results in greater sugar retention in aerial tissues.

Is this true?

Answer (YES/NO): YES